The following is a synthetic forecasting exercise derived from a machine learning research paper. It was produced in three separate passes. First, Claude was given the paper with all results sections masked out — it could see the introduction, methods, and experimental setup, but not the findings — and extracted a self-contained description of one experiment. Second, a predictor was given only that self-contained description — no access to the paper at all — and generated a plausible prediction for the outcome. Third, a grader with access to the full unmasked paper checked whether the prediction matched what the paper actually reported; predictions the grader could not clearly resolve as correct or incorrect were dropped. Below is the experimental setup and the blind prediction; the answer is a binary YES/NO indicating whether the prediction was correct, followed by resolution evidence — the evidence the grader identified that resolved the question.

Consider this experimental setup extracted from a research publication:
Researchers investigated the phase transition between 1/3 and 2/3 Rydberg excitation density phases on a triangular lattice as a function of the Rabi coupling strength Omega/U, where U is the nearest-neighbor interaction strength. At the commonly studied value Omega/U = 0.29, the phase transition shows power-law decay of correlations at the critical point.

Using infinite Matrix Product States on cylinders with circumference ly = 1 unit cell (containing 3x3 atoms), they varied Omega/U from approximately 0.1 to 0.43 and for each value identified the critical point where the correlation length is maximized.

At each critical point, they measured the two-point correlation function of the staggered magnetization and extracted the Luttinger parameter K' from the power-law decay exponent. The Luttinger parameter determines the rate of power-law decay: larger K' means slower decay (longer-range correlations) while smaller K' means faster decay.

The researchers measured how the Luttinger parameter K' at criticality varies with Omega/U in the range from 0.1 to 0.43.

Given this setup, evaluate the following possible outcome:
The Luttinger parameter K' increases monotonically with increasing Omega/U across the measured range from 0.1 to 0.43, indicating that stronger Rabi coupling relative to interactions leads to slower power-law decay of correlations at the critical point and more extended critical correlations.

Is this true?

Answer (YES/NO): NO